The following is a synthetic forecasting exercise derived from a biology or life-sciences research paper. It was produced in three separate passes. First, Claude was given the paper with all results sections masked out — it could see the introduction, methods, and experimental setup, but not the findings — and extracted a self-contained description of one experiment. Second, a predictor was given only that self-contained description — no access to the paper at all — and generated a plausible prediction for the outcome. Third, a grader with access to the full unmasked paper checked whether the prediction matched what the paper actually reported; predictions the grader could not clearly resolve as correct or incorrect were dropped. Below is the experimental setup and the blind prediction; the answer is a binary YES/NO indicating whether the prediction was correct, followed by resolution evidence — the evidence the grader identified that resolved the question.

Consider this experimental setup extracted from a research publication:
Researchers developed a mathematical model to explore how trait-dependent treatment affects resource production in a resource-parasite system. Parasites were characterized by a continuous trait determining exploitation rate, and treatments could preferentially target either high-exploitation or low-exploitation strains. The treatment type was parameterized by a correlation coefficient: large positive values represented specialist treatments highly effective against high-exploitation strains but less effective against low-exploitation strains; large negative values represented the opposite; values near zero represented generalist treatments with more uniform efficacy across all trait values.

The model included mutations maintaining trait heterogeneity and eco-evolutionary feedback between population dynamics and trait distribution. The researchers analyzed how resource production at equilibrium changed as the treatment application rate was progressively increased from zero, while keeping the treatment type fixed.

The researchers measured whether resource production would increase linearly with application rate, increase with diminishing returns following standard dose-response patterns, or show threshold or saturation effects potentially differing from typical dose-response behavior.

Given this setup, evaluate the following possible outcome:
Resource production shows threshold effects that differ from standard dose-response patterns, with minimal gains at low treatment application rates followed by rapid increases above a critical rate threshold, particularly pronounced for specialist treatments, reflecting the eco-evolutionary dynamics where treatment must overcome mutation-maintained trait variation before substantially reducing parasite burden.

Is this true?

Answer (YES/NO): NO